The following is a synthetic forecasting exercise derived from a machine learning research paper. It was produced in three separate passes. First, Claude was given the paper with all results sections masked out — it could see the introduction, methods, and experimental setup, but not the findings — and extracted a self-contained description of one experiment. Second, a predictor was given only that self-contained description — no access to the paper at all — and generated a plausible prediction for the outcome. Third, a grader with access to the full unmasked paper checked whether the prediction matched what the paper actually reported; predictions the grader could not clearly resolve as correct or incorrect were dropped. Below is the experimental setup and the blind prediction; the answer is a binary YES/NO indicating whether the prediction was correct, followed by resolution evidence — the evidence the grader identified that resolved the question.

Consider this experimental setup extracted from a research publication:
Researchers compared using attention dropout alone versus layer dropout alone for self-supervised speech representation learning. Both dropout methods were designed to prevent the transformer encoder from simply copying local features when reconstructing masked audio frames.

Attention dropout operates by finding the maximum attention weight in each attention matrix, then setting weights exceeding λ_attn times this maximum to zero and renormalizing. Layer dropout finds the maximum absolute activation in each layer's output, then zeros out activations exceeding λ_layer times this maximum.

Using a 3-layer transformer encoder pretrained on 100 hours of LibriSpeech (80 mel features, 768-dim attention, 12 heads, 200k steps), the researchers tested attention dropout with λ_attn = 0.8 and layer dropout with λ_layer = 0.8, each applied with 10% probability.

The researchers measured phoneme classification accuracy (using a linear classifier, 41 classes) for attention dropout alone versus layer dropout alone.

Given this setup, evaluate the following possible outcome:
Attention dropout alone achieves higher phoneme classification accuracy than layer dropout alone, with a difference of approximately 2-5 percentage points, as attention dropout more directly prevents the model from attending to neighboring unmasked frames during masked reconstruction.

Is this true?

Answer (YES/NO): NO